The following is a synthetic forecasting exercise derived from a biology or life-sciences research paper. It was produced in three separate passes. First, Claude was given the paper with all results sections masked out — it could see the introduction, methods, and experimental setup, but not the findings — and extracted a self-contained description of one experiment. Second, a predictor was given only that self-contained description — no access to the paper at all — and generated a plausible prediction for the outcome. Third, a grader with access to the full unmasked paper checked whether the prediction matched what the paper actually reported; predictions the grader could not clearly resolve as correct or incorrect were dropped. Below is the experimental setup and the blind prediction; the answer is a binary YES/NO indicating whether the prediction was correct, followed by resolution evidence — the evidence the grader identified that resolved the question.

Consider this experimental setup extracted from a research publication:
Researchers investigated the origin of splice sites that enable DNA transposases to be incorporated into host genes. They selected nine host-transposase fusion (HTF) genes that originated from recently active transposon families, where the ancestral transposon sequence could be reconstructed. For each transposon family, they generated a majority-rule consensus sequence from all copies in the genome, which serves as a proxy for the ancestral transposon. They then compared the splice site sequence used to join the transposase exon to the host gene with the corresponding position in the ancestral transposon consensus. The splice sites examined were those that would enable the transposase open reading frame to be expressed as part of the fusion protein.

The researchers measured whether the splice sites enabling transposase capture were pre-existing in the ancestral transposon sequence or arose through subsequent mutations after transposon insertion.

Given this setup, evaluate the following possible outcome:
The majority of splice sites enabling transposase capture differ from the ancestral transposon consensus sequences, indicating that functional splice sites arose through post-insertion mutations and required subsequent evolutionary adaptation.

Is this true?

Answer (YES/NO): NO